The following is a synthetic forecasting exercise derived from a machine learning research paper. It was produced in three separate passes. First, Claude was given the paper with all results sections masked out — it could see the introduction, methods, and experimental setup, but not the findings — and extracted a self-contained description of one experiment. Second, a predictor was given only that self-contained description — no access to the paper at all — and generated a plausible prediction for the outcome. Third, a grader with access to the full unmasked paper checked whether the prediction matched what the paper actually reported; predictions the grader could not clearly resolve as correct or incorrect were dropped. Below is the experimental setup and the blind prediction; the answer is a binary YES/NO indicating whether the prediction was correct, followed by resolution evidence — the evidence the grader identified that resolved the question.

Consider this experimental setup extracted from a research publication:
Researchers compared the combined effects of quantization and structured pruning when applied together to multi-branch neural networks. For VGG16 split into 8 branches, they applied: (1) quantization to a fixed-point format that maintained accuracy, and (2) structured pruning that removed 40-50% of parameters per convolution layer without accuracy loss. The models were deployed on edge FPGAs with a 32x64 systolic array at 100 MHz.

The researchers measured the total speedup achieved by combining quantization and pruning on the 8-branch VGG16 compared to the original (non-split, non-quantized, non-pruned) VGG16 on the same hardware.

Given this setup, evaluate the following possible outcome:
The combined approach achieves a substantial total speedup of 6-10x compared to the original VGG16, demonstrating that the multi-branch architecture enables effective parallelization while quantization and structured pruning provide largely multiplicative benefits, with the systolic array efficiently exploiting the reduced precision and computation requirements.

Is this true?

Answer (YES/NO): NO